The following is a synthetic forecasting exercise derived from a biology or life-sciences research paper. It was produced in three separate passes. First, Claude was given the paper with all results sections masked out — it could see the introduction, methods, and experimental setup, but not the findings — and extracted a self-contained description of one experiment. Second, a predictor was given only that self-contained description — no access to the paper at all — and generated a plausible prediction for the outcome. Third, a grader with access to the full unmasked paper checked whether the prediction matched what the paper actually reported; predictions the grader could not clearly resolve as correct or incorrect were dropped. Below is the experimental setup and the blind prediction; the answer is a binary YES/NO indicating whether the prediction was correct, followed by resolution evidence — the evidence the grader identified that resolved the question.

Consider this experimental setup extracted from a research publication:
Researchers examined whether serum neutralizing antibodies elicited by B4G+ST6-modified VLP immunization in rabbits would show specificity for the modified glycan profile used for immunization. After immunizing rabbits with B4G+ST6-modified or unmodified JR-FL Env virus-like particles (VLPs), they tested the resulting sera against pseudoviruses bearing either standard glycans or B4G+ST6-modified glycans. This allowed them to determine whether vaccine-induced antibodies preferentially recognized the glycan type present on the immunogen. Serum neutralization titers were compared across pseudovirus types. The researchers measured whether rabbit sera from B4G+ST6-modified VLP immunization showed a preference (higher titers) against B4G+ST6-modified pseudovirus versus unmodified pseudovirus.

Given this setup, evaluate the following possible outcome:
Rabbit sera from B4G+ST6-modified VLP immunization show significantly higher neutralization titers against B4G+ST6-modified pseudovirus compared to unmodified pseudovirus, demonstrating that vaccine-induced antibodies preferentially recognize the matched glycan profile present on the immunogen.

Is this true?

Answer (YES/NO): NO